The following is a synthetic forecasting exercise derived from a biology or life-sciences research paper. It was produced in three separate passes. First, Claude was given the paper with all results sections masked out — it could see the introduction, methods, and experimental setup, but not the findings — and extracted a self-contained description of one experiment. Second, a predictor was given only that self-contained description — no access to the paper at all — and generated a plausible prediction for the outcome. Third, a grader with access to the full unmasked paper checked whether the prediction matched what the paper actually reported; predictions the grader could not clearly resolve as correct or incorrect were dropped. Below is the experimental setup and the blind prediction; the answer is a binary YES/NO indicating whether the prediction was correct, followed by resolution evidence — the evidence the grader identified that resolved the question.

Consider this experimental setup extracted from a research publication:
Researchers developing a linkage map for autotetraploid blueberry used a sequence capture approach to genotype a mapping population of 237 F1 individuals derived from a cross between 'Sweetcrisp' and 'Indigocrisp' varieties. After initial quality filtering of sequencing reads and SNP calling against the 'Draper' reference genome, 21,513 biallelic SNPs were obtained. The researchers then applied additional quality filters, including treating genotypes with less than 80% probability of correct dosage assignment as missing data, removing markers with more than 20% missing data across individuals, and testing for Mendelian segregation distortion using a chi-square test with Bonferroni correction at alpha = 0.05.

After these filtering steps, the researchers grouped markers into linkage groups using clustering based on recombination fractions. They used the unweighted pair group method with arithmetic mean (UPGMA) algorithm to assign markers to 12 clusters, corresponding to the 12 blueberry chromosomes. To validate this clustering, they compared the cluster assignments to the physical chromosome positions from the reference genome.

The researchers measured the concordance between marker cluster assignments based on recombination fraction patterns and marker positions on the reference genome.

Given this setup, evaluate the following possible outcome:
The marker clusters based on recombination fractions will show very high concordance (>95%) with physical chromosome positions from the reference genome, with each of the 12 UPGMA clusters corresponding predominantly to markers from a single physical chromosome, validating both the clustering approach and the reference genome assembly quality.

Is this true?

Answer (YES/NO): YES